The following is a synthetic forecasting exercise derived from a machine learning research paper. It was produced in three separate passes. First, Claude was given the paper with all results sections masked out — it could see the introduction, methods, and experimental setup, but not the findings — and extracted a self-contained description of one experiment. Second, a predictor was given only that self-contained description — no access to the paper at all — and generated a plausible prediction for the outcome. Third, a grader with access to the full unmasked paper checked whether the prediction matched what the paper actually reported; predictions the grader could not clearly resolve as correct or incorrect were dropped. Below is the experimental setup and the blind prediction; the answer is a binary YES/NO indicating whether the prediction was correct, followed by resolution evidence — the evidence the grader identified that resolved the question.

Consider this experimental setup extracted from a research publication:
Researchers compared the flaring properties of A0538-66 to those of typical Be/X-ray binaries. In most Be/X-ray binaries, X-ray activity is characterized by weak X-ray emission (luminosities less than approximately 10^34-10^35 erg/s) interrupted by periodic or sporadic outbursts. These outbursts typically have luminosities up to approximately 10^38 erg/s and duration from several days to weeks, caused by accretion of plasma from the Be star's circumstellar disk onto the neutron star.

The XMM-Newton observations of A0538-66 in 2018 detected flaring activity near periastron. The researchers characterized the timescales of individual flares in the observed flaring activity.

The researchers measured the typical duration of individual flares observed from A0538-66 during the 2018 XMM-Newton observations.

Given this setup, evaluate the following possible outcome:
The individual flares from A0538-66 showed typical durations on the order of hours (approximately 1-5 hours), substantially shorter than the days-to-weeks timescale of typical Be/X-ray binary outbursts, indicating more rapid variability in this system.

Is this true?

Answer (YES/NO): NO